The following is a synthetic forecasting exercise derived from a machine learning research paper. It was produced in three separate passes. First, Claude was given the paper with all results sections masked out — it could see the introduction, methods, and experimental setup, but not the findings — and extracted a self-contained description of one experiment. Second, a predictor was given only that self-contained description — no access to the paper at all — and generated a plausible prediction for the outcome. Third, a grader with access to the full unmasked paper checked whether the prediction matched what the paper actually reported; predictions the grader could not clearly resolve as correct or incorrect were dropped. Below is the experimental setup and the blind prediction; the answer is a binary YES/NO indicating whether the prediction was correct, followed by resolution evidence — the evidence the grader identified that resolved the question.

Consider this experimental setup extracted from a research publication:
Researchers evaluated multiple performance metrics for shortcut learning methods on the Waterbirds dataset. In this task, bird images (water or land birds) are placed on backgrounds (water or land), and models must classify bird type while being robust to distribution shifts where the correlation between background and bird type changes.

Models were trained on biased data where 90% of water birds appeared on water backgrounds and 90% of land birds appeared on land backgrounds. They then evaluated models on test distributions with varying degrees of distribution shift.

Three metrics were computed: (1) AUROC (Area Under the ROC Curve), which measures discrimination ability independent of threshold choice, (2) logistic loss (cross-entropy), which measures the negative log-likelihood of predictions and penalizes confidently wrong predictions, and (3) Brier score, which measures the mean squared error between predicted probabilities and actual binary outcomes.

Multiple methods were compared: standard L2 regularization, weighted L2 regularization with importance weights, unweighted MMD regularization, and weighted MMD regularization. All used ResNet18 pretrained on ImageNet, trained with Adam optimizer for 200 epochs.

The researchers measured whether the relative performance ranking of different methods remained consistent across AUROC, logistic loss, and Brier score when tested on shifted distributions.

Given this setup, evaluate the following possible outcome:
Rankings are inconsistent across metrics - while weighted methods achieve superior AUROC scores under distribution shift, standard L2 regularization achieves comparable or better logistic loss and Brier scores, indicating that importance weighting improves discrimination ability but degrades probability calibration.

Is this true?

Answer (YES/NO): NO